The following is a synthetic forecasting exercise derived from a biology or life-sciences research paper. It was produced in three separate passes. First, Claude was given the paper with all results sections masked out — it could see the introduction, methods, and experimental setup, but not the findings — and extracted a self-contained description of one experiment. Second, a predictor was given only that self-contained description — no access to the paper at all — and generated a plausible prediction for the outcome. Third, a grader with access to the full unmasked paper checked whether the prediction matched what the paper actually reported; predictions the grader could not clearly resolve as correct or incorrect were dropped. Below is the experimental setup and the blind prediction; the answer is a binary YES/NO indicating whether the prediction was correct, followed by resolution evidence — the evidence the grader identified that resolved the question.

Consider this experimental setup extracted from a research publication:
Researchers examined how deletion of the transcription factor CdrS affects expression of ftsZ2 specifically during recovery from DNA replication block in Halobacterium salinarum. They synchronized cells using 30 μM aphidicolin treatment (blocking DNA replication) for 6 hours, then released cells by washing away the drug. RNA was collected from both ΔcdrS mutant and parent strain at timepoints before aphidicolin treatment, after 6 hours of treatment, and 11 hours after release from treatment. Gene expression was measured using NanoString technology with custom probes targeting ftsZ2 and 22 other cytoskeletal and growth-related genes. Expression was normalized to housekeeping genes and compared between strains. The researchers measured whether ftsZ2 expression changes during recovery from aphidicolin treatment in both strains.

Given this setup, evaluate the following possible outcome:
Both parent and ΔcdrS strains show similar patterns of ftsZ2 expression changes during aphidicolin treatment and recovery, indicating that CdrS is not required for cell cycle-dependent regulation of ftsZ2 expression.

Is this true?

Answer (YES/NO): YES